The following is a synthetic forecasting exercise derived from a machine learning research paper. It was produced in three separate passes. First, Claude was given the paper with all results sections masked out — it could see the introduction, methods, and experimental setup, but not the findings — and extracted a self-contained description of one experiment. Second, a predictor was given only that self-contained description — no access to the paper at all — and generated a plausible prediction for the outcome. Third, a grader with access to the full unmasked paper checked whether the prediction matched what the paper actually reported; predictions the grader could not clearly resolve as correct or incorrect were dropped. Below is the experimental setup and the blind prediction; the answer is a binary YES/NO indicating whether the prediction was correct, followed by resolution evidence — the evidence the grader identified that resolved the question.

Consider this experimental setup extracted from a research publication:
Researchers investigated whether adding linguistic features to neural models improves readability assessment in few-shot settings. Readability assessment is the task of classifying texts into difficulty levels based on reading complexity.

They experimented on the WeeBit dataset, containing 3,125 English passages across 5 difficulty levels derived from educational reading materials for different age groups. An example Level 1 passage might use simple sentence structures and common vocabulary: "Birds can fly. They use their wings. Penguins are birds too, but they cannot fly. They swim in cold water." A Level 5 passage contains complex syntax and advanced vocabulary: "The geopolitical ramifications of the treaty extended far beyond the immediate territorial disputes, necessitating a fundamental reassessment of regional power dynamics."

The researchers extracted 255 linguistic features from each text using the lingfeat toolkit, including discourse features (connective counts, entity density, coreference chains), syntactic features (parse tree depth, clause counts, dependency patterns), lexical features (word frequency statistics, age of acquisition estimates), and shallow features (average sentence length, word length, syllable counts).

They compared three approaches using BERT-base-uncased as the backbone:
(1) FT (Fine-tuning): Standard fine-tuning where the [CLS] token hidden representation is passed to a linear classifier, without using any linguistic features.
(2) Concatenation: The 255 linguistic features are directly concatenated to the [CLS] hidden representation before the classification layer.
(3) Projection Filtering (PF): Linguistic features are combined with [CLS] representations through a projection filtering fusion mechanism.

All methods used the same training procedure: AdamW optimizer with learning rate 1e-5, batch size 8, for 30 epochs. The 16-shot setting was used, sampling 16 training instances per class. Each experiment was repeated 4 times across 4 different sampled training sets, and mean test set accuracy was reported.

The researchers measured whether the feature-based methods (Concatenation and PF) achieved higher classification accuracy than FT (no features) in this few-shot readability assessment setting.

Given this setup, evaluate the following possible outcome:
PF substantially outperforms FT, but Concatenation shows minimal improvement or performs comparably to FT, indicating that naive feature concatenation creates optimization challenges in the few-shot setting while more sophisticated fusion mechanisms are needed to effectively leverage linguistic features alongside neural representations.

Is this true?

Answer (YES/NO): NO